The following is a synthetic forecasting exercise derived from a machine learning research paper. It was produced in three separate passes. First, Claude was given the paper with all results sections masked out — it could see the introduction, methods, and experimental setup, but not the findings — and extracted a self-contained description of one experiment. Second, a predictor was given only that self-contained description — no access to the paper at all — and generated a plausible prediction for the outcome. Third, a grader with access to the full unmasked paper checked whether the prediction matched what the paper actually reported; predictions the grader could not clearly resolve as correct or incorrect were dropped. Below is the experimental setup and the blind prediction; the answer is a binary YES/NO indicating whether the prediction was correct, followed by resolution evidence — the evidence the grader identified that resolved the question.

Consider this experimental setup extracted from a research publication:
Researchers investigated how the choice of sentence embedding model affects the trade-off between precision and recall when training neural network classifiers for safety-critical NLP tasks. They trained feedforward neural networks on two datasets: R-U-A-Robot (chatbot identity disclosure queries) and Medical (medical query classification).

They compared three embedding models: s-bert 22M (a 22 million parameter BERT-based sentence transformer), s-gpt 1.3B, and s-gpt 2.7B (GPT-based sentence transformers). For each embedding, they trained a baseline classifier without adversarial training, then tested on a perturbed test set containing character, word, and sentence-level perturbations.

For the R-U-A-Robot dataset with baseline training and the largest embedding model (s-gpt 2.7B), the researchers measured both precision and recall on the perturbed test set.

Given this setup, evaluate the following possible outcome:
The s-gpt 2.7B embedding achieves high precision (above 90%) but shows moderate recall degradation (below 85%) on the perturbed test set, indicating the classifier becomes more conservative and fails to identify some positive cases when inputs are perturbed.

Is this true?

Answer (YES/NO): YES